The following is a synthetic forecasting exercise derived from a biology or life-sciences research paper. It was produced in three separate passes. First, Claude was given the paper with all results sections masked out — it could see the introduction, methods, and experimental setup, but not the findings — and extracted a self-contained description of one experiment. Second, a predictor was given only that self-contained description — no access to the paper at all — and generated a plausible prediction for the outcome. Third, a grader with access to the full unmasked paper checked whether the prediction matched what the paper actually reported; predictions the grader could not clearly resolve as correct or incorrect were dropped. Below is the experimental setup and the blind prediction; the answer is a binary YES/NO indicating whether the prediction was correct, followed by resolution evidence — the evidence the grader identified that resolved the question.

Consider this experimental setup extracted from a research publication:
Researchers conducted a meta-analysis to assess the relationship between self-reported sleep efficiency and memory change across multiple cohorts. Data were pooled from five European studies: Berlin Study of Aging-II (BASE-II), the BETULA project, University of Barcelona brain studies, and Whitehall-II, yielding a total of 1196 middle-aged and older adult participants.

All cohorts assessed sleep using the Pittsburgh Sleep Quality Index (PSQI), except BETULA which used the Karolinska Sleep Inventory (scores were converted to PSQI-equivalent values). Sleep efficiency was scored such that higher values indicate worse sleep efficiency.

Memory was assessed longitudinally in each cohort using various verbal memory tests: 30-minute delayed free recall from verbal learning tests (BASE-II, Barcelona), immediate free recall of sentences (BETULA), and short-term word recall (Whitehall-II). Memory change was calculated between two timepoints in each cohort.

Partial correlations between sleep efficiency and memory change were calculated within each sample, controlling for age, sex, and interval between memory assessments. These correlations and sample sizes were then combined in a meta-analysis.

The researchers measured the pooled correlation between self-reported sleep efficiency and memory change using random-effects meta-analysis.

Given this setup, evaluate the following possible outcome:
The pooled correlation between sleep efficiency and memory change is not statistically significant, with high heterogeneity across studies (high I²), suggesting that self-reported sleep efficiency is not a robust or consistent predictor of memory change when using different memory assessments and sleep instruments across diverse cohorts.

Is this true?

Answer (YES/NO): NO